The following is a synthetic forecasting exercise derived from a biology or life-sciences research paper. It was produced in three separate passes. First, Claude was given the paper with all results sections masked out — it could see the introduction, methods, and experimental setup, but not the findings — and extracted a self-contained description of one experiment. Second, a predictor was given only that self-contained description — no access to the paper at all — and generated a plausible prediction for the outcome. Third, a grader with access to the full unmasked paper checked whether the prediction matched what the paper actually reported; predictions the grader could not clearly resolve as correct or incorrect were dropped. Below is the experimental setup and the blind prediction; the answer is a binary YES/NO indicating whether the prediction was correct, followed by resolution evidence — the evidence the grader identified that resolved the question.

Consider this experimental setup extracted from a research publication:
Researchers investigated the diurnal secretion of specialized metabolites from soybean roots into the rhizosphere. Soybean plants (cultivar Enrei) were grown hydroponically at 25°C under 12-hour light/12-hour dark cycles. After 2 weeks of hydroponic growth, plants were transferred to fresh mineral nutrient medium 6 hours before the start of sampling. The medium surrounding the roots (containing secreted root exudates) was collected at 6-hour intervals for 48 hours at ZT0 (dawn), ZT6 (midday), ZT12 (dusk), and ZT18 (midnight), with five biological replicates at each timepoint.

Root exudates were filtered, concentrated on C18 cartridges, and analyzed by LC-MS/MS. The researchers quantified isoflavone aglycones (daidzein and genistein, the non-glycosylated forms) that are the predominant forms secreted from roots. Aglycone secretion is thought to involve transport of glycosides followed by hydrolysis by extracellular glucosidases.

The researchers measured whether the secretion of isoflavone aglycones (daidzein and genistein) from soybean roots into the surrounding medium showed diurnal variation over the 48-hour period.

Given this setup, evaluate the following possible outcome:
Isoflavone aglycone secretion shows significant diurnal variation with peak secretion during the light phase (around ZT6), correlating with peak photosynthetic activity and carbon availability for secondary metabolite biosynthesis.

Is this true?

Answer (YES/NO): NO